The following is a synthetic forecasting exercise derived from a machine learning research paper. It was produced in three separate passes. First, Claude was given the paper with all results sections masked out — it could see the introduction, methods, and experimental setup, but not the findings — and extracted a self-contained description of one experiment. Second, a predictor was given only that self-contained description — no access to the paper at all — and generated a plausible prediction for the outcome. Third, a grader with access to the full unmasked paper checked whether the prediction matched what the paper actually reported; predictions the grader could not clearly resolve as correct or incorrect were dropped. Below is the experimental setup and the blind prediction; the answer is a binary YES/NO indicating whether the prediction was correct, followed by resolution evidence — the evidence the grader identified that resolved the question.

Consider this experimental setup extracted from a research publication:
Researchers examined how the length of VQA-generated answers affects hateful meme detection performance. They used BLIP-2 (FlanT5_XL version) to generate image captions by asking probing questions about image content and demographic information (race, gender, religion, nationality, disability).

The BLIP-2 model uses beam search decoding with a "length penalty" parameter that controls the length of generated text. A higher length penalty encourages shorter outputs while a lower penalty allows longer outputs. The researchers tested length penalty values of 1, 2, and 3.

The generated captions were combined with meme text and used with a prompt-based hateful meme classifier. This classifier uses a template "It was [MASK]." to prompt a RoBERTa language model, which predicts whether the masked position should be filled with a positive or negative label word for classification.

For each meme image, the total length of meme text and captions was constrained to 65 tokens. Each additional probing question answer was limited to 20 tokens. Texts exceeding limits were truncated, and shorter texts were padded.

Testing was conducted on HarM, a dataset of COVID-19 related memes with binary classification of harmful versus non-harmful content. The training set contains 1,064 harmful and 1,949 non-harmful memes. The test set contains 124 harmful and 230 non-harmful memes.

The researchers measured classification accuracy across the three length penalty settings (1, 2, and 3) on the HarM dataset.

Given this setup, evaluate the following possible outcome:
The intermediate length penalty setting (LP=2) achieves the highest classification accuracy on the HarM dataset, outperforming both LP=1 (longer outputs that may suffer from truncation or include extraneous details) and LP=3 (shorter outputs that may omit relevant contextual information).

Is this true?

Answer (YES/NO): NO